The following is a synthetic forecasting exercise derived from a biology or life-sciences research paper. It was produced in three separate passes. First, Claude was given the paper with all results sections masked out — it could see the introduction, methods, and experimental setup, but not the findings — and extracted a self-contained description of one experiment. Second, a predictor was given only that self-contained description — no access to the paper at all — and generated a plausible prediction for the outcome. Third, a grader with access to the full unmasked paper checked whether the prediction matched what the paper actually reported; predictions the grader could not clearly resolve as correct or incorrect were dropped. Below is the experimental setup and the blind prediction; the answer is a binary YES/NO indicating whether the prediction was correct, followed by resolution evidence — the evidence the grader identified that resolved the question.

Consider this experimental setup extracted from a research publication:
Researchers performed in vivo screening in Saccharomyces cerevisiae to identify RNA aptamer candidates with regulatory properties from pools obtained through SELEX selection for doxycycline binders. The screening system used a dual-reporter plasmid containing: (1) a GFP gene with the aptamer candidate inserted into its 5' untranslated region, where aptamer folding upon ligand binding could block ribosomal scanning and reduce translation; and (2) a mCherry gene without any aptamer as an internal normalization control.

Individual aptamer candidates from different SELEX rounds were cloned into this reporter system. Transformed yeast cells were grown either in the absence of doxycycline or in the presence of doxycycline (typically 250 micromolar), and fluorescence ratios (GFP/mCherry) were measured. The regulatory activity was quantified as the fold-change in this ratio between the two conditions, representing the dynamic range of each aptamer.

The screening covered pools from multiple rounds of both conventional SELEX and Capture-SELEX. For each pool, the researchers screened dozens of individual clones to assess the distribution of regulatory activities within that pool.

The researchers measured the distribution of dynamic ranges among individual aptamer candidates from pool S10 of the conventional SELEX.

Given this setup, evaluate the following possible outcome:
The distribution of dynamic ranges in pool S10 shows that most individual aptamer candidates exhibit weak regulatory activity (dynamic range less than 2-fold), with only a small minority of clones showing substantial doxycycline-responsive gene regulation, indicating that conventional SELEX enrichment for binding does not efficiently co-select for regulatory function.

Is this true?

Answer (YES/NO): YES